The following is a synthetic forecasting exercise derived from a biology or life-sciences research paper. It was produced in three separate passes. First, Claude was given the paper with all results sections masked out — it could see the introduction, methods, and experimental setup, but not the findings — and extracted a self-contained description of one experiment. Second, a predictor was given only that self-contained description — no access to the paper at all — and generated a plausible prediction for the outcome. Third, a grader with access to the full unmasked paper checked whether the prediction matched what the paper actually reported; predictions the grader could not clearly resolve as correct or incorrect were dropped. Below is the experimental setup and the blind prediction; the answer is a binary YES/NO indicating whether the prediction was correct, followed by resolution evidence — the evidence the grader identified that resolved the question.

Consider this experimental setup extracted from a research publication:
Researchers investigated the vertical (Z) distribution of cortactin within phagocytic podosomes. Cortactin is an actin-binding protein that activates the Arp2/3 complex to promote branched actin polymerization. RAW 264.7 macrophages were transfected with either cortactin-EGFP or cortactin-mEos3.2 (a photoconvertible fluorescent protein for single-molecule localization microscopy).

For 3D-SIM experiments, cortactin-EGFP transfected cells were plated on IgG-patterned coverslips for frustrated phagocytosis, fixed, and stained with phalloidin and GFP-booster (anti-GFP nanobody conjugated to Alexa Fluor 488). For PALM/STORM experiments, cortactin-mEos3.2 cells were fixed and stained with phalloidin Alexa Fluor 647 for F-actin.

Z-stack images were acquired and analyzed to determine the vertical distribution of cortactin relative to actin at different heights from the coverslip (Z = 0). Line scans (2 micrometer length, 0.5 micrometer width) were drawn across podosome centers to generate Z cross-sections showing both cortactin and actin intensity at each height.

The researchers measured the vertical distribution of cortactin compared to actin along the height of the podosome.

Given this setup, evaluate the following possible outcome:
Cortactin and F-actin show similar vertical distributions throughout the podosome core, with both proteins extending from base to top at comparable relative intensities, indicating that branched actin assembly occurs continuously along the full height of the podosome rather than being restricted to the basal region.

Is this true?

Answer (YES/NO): YES